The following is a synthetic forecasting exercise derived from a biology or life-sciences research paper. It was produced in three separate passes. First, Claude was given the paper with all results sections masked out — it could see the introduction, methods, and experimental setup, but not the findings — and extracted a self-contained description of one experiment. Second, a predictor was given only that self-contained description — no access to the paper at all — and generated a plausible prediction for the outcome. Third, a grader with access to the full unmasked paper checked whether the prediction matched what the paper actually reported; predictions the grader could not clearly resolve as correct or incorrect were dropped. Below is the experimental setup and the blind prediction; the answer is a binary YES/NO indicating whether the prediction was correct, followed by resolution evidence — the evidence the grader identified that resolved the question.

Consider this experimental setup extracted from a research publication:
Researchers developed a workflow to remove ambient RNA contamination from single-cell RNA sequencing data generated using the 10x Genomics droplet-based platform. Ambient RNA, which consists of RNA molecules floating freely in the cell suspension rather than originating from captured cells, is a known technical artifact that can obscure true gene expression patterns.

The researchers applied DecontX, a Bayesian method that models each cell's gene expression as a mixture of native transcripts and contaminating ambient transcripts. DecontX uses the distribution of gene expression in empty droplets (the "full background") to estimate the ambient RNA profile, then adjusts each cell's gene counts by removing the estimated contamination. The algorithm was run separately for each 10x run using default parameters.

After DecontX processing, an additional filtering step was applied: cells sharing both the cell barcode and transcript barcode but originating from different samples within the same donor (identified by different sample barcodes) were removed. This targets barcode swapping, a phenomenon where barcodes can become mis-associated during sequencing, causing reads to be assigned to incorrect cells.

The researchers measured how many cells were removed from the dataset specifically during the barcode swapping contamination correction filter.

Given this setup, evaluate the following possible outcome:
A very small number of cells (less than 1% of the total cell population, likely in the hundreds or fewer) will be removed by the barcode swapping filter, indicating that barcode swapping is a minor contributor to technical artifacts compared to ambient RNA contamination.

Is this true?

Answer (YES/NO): NO